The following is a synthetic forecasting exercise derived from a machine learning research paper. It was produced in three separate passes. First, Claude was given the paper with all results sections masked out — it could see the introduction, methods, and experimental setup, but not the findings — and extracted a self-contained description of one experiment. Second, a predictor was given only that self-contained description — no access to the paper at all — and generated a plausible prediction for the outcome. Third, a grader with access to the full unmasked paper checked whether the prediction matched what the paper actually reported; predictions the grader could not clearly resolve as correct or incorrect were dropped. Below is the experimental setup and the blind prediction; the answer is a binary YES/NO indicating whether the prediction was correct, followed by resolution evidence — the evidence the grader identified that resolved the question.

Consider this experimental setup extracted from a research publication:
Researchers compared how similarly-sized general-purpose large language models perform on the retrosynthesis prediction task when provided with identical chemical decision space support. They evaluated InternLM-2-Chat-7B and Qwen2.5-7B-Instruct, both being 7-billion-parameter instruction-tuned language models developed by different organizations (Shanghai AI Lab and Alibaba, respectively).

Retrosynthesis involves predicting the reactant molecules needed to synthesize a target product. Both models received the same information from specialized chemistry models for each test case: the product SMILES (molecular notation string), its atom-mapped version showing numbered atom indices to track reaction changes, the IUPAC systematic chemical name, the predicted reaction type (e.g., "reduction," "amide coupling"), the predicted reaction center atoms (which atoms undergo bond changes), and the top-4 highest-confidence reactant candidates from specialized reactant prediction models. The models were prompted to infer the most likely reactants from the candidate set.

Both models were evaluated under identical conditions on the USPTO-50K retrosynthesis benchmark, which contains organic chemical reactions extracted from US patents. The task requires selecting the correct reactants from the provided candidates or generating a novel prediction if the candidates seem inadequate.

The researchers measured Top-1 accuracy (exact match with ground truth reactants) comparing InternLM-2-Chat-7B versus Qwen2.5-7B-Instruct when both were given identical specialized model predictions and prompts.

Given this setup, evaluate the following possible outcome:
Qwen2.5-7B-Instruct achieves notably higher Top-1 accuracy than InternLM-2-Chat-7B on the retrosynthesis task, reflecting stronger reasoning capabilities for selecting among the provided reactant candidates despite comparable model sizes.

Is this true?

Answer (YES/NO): YES